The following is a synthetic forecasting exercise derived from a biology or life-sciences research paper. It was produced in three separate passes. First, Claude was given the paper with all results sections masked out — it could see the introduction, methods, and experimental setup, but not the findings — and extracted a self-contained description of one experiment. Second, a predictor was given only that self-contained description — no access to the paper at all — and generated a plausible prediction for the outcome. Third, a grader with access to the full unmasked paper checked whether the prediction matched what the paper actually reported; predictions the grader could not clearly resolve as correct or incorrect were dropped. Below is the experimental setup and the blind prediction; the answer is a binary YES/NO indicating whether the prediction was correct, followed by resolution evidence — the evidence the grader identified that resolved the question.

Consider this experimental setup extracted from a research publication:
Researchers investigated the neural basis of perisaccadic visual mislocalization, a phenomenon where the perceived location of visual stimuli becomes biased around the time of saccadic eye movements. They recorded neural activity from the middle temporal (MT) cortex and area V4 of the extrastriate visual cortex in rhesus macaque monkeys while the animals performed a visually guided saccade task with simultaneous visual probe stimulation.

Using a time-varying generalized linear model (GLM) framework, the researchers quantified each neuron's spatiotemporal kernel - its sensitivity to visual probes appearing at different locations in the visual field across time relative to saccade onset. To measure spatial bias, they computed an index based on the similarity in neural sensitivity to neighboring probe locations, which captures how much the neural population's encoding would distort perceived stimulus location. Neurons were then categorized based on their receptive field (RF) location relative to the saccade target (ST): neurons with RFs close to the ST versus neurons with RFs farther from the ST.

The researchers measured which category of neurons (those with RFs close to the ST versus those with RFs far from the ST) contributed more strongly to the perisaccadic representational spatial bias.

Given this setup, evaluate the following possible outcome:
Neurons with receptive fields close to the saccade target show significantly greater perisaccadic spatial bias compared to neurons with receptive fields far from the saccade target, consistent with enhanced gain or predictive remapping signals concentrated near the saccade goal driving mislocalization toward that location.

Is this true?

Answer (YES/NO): NO